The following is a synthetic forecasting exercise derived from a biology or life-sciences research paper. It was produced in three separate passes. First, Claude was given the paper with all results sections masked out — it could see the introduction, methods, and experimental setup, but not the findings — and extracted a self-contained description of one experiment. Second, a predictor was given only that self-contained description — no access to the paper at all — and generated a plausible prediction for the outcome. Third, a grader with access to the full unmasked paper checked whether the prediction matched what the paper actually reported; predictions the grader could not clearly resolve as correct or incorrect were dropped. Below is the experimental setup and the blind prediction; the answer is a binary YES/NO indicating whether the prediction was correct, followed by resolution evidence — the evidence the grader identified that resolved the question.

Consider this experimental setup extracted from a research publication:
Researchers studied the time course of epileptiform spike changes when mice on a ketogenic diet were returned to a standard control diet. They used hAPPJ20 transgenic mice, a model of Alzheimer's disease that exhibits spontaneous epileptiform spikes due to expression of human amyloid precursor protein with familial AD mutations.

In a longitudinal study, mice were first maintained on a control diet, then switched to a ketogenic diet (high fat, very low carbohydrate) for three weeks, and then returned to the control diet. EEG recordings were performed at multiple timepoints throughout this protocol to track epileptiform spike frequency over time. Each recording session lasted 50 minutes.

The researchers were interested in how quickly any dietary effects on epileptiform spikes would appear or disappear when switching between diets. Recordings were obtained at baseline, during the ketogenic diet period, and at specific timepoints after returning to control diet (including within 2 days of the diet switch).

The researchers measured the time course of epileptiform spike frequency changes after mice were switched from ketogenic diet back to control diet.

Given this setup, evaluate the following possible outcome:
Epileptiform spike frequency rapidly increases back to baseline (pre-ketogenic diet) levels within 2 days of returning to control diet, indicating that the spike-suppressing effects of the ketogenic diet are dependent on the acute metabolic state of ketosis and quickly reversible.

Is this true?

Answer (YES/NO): YES